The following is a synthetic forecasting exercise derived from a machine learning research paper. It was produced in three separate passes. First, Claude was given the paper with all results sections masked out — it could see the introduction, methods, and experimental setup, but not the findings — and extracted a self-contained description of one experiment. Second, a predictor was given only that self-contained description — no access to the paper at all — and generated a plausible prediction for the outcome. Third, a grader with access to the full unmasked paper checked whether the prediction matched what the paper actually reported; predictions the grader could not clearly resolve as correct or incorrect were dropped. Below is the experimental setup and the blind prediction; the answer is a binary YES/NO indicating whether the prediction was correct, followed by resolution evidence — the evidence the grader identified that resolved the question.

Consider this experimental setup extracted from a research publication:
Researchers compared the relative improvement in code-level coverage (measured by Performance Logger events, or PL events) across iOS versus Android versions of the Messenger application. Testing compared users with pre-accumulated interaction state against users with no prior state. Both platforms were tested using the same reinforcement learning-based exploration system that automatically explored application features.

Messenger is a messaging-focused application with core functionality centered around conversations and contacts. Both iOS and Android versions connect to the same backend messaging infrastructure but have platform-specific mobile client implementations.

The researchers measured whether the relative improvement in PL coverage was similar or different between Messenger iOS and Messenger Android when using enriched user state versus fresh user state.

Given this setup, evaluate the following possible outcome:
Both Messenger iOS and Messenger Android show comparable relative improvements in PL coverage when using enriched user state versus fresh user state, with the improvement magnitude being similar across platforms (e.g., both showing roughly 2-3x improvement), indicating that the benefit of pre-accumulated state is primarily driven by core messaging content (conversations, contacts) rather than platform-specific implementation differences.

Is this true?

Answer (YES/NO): NO